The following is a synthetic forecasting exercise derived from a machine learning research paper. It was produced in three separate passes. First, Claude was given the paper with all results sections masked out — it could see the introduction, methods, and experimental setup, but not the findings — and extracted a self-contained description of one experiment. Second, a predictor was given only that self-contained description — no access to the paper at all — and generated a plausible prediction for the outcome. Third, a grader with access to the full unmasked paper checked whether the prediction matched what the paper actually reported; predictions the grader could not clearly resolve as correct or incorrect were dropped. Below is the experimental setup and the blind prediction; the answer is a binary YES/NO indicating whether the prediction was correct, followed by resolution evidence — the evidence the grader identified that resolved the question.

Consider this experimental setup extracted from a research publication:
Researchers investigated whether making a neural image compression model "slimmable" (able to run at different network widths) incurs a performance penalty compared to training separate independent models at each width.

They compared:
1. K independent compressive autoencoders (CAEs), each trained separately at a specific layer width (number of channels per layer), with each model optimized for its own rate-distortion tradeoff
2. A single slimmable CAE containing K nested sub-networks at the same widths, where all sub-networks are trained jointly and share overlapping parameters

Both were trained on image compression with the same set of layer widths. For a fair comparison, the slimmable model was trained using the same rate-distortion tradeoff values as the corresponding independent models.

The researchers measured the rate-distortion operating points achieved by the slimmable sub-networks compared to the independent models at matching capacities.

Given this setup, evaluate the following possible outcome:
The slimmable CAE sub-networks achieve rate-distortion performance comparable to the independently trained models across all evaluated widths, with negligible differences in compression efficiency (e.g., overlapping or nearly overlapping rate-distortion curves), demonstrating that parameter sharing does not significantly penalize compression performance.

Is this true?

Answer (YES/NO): YES